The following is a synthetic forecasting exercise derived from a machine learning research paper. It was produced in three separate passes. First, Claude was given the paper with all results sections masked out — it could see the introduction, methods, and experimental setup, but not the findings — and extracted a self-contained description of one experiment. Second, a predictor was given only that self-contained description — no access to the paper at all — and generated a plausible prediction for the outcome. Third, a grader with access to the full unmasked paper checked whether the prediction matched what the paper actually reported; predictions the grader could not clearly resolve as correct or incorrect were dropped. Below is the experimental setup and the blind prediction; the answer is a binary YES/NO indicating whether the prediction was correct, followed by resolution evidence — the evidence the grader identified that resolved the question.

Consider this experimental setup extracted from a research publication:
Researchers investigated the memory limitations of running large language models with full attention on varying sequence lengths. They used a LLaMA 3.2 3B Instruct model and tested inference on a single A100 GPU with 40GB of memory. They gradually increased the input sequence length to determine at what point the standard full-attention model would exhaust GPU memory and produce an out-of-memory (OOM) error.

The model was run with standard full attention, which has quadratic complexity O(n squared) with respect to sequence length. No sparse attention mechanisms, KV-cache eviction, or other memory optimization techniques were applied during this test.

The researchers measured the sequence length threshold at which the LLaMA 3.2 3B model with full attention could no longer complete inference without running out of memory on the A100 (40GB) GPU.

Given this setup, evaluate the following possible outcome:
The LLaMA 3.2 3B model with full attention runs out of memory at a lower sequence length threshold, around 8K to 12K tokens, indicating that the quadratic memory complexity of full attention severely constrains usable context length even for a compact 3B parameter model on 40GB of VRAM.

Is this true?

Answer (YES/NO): NO